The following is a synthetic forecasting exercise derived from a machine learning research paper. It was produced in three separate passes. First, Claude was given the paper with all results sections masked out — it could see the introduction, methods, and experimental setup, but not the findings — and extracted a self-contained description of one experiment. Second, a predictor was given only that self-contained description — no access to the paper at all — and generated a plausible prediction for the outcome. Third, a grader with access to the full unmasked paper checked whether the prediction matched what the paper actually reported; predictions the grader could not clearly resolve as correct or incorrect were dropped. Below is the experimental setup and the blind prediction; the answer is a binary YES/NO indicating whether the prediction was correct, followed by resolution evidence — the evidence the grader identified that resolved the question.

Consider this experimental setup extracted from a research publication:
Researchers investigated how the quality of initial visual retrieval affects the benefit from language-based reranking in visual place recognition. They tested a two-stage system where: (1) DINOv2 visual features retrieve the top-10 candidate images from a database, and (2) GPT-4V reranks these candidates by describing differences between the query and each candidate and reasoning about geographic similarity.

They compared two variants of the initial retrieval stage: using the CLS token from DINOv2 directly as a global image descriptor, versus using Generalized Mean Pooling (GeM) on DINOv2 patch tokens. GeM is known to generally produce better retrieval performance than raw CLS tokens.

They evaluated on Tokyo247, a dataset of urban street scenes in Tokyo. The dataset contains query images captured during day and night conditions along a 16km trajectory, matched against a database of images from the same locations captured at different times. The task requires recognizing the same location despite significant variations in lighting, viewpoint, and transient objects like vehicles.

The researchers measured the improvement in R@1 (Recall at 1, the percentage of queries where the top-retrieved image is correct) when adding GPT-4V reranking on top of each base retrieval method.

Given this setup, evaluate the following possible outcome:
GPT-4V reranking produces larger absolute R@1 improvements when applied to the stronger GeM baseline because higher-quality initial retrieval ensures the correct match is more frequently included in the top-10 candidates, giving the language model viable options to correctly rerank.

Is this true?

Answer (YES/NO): NO